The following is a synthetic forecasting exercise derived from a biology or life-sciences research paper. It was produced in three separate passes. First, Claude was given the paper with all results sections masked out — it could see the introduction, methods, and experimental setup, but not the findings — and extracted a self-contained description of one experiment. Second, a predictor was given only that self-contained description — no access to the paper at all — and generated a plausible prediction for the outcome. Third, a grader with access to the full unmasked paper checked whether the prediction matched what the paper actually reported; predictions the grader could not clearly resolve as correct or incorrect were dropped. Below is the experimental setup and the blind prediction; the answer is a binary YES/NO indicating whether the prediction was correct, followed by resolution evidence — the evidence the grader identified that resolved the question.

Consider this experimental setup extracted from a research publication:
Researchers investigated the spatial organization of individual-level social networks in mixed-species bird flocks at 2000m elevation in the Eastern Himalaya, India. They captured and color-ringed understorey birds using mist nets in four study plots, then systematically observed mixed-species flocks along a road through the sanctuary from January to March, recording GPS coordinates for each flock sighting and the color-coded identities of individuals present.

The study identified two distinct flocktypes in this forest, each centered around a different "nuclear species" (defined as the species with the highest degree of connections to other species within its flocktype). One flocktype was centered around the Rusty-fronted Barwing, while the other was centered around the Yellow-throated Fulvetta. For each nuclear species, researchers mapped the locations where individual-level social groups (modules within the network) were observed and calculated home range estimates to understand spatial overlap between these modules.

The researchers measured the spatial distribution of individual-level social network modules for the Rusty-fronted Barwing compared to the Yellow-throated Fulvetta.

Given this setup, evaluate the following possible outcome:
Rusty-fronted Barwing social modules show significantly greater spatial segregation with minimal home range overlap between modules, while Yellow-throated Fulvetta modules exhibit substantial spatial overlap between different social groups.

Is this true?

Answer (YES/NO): YES